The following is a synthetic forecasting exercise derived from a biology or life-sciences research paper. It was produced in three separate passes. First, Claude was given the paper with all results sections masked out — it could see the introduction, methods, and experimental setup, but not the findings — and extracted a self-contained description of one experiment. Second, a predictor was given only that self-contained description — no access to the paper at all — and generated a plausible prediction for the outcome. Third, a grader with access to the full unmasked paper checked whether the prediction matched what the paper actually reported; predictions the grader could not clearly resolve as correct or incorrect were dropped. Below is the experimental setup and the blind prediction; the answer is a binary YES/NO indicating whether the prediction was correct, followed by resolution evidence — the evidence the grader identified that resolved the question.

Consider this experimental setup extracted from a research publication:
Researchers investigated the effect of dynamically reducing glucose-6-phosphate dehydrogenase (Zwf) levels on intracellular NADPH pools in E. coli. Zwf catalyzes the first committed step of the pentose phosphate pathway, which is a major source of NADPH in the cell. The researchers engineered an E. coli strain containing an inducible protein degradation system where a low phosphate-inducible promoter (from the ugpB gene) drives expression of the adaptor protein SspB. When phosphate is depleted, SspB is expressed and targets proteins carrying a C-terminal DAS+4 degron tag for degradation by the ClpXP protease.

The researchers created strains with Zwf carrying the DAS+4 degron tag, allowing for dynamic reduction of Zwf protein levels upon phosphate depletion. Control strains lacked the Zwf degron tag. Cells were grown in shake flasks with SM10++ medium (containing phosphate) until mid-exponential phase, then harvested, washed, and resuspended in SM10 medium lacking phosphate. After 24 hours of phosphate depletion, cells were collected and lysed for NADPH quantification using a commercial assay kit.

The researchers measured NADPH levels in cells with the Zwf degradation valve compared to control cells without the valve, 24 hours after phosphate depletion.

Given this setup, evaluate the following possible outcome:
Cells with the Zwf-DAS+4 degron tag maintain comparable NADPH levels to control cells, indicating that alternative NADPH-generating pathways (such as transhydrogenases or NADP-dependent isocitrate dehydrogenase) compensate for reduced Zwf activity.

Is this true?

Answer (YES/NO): NO